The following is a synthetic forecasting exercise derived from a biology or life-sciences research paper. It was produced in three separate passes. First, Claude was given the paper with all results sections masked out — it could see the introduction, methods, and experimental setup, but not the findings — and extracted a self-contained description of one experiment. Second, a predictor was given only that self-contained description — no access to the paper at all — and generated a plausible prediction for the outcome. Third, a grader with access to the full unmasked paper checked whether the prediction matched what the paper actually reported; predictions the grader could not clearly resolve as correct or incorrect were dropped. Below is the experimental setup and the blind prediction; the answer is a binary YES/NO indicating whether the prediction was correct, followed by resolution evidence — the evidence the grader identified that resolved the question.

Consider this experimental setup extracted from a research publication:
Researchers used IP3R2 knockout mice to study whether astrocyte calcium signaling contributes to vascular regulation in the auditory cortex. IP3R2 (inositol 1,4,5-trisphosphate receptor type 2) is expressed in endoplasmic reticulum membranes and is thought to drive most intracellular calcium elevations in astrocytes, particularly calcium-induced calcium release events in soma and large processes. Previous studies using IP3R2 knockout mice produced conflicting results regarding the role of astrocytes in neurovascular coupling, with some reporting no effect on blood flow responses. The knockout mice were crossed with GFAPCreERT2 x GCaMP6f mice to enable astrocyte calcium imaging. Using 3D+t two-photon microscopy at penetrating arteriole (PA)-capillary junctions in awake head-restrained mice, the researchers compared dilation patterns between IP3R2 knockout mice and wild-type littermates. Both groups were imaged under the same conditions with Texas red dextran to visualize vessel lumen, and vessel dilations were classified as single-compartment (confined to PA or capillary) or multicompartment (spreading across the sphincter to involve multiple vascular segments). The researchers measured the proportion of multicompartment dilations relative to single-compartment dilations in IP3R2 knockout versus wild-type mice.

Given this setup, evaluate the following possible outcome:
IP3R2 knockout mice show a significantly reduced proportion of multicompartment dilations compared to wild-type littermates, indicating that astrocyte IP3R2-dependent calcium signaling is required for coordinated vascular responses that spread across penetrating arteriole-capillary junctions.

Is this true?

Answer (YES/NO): YES